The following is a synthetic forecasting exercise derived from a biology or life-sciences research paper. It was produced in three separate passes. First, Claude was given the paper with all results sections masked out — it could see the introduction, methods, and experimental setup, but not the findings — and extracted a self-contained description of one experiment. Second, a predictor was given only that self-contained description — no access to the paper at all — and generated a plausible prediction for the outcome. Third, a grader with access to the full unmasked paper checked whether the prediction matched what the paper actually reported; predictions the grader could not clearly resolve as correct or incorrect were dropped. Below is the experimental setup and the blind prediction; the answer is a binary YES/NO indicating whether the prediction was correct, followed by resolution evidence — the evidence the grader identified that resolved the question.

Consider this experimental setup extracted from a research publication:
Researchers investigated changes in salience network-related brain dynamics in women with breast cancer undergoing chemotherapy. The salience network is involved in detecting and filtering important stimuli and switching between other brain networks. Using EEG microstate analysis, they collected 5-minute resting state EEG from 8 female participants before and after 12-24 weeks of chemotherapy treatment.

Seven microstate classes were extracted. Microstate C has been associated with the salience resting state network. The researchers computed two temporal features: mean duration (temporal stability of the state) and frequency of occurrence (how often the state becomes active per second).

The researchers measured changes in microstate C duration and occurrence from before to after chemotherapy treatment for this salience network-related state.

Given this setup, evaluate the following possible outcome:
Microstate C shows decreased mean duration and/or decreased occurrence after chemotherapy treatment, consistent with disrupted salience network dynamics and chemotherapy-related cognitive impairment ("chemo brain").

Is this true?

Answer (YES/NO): NO